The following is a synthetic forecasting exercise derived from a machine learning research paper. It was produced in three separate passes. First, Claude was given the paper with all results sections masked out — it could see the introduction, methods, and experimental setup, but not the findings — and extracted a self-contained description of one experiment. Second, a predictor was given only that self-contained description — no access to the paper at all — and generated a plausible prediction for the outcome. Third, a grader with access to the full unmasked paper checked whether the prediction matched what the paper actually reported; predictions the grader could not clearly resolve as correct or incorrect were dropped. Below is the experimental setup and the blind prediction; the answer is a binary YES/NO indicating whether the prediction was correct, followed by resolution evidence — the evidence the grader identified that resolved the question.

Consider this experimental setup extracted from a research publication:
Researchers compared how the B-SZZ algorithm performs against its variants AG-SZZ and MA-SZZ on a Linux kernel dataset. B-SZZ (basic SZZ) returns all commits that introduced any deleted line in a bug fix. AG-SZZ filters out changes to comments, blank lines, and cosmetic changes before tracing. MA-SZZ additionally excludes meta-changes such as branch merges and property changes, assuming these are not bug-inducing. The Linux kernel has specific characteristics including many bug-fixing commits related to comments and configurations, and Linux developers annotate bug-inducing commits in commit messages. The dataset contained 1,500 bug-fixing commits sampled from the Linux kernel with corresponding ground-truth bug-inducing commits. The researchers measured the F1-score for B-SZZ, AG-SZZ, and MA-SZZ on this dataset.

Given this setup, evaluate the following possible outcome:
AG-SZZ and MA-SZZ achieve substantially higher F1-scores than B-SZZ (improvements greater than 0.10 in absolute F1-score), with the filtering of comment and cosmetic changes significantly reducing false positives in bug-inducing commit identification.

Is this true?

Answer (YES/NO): NO